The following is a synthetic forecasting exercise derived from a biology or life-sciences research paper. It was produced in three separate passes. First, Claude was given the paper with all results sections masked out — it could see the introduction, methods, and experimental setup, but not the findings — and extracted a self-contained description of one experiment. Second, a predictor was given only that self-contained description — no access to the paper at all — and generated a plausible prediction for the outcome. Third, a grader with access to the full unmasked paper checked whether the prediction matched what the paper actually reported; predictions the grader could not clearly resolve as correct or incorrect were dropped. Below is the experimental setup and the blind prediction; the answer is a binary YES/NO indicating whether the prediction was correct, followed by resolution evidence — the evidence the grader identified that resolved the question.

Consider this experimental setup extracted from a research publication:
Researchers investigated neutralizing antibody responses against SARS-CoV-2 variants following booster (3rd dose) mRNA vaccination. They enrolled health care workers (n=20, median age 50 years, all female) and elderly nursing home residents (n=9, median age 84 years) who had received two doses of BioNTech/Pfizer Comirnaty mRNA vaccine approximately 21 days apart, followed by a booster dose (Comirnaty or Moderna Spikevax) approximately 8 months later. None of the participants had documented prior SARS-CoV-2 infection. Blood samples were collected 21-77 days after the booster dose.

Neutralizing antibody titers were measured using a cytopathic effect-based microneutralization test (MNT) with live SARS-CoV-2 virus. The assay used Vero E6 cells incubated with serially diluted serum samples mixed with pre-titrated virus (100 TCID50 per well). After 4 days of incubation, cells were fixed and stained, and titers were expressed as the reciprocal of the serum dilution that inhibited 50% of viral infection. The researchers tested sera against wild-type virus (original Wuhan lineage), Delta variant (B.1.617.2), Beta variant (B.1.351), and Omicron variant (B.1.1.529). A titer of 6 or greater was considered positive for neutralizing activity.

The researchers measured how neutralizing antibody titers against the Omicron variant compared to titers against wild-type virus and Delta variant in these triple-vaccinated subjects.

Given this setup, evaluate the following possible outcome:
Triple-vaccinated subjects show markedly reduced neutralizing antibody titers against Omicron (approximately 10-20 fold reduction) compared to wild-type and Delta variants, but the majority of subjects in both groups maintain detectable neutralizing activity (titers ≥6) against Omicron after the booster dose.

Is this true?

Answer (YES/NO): NO